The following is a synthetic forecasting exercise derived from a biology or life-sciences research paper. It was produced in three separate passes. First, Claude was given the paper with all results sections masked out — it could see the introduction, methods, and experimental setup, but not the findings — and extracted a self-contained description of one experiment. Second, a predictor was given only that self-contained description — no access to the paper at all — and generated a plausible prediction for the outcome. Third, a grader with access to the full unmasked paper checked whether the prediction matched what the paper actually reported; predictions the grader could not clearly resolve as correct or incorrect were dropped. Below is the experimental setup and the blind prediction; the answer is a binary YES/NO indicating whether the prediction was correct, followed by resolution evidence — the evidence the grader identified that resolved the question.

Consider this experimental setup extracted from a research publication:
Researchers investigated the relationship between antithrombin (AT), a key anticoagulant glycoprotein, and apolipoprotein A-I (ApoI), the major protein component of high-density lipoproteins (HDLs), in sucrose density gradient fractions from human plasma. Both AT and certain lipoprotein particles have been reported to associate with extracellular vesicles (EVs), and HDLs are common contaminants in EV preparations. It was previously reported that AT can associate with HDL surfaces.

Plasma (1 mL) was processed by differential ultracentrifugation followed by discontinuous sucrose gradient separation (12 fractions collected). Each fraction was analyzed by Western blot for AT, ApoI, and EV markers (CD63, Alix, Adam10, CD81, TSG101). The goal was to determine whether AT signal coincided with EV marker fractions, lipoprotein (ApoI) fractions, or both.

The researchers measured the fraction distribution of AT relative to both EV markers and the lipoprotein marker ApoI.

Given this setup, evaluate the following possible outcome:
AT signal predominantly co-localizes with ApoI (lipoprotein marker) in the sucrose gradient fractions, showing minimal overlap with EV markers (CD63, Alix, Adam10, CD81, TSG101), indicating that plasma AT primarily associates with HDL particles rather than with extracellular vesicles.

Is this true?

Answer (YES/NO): NO